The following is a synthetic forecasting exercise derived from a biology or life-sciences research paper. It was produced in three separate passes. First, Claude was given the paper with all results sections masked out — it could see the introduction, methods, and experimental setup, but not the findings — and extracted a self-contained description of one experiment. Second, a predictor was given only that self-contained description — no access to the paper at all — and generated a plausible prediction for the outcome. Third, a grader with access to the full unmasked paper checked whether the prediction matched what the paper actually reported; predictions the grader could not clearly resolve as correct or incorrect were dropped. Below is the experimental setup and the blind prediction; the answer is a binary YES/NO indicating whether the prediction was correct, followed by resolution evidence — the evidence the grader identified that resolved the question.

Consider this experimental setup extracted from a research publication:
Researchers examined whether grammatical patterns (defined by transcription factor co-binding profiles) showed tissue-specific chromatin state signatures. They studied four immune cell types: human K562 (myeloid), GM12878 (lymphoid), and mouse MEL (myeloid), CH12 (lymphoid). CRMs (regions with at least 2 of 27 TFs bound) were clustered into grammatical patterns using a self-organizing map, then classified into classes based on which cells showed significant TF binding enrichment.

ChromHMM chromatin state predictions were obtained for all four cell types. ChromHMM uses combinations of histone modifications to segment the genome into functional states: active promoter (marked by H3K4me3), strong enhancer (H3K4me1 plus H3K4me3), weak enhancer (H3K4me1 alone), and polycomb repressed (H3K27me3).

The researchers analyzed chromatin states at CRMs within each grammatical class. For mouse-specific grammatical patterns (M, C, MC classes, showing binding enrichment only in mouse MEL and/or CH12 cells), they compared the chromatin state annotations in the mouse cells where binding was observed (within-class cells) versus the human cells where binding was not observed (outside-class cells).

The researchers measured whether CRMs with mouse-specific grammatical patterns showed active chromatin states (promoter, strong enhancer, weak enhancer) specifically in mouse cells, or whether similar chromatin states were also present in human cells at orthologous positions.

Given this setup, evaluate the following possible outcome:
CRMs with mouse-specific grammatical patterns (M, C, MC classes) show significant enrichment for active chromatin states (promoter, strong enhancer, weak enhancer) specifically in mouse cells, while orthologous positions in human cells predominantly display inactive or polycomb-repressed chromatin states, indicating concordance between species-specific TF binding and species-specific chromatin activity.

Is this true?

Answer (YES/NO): YES